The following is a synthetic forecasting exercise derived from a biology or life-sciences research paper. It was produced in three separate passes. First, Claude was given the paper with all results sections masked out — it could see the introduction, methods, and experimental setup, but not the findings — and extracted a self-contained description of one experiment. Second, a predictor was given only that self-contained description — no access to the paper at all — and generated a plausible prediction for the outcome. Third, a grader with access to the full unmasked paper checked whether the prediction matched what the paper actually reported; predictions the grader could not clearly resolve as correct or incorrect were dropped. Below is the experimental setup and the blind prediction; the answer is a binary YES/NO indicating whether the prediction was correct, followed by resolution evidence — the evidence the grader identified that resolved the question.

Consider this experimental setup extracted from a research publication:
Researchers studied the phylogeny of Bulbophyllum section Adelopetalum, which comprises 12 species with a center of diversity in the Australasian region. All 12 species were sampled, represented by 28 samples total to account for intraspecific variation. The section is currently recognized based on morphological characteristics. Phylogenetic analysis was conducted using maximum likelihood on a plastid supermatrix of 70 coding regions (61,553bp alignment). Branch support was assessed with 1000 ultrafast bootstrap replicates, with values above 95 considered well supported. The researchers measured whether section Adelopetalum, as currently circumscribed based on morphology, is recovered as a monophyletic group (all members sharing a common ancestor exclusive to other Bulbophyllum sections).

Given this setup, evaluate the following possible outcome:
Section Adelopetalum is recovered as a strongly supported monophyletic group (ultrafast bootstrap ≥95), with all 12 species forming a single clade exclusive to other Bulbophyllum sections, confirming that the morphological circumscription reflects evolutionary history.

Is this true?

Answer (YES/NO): NO